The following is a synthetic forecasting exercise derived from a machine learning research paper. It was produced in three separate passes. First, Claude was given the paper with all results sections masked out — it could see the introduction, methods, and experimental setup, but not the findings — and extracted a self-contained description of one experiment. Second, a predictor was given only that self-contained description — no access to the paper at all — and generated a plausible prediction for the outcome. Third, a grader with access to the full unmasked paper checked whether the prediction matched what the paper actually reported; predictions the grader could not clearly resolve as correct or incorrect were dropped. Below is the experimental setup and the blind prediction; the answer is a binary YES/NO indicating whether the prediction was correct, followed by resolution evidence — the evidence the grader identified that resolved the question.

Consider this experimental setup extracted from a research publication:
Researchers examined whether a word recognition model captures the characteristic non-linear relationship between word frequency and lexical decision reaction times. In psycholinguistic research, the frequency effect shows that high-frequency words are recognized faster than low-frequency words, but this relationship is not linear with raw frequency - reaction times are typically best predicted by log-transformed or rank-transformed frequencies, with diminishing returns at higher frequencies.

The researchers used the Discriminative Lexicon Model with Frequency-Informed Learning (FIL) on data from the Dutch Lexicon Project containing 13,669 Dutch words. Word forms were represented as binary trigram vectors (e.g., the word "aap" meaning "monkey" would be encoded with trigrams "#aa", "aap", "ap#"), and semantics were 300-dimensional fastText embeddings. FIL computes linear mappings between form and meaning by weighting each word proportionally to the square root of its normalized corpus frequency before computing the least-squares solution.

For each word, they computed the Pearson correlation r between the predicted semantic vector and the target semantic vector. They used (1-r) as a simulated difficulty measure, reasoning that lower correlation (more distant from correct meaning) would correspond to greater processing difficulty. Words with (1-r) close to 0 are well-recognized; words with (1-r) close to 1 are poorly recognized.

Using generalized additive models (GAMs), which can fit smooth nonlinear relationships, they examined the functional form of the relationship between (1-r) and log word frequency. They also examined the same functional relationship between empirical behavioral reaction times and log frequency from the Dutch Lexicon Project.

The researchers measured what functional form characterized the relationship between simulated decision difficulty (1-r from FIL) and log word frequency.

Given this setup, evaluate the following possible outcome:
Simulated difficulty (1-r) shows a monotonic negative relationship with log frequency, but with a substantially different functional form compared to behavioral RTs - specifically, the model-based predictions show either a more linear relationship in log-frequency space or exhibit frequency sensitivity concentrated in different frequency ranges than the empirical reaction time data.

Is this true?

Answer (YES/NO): NO